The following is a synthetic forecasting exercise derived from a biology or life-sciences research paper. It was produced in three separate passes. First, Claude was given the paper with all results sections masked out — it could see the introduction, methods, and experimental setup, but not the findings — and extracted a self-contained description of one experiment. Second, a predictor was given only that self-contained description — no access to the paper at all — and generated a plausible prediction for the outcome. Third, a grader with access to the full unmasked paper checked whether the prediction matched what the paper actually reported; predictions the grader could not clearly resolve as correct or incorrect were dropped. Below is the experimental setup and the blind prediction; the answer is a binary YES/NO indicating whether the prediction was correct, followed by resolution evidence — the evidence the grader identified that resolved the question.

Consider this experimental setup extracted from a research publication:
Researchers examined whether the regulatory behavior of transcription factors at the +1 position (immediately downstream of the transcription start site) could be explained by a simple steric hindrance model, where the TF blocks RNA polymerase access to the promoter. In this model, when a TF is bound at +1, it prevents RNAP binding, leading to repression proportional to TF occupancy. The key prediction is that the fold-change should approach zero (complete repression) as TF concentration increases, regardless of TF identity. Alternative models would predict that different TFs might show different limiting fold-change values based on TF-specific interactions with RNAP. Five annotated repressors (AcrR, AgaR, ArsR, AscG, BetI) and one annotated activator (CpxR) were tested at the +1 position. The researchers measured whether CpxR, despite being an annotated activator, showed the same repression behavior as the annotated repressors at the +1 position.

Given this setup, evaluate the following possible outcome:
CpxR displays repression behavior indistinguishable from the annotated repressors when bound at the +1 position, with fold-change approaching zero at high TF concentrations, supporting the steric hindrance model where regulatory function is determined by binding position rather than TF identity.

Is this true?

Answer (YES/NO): YES